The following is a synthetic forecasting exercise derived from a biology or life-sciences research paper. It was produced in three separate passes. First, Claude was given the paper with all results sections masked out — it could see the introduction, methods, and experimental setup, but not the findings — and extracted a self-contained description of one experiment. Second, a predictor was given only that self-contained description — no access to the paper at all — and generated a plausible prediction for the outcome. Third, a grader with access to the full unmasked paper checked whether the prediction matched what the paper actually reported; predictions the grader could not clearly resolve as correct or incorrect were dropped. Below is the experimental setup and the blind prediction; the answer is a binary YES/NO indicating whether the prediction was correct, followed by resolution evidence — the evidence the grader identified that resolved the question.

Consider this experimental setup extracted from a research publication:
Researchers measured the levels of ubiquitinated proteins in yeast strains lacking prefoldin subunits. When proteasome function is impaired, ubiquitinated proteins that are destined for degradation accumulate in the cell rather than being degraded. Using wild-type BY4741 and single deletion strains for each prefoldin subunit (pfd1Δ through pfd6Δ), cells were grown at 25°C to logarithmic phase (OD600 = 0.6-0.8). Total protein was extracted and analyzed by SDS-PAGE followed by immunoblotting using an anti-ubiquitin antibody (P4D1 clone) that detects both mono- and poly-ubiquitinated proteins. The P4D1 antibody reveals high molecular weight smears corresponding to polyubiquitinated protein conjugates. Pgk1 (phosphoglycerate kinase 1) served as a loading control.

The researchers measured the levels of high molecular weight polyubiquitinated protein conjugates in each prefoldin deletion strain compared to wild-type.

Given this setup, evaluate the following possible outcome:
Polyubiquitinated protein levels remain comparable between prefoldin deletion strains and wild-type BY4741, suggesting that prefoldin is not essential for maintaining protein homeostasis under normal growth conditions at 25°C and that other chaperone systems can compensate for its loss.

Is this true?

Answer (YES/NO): NO